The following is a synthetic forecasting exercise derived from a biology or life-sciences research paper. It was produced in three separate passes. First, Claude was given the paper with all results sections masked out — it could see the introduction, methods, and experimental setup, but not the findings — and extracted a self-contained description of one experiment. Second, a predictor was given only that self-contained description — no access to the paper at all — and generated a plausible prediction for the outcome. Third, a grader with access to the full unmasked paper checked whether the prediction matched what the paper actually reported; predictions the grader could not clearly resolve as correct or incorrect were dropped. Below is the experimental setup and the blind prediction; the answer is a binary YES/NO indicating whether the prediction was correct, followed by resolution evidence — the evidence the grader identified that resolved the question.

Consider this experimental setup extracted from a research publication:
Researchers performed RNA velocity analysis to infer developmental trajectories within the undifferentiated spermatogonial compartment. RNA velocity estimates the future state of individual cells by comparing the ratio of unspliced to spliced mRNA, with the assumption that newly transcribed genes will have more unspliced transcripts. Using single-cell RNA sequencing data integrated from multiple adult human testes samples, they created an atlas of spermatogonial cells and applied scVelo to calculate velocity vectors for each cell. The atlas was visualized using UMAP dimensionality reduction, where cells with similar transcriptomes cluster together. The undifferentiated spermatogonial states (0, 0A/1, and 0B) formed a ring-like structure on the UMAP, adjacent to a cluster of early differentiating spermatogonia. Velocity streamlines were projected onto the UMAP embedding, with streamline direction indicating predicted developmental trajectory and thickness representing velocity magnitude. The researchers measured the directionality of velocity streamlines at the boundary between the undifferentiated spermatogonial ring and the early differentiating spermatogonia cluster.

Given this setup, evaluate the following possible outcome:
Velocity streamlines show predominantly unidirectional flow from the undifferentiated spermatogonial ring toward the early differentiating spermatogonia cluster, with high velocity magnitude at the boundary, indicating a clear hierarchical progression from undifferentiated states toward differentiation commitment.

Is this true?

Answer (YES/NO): NO